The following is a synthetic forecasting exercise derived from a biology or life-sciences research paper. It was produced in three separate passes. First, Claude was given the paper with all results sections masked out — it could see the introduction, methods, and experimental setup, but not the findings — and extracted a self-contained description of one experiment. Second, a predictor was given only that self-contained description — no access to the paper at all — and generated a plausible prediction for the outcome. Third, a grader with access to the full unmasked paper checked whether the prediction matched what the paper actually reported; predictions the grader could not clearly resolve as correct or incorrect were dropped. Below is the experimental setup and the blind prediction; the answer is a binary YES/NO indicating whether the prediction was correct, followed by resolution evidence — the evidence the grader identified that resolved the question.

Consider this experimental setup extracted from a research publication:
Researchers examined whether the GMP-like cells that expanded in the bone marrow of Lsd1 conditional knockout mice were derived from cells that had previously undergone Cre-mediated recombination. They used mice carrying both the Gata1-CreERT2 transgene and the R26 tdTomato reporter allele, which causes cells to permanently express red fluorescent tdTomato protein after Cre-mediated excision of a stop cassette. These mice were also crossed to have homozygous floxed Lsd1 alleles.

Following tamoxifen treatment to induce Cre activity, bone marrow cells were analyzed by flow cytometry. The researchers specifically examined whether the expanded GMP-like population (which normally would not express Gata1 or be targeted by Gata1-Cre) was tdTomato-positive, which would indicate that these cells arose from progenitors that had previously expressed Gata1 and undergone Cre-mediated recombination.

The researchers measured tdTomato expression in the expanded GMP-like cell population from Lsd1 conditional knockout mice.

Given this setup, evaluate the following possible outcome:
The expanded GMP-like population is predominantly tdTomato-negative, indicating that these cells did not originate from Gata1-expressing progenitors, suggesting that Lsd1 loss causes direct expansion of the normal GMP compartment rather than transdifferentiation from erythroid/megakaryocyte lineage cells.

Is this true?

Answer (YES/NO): NO